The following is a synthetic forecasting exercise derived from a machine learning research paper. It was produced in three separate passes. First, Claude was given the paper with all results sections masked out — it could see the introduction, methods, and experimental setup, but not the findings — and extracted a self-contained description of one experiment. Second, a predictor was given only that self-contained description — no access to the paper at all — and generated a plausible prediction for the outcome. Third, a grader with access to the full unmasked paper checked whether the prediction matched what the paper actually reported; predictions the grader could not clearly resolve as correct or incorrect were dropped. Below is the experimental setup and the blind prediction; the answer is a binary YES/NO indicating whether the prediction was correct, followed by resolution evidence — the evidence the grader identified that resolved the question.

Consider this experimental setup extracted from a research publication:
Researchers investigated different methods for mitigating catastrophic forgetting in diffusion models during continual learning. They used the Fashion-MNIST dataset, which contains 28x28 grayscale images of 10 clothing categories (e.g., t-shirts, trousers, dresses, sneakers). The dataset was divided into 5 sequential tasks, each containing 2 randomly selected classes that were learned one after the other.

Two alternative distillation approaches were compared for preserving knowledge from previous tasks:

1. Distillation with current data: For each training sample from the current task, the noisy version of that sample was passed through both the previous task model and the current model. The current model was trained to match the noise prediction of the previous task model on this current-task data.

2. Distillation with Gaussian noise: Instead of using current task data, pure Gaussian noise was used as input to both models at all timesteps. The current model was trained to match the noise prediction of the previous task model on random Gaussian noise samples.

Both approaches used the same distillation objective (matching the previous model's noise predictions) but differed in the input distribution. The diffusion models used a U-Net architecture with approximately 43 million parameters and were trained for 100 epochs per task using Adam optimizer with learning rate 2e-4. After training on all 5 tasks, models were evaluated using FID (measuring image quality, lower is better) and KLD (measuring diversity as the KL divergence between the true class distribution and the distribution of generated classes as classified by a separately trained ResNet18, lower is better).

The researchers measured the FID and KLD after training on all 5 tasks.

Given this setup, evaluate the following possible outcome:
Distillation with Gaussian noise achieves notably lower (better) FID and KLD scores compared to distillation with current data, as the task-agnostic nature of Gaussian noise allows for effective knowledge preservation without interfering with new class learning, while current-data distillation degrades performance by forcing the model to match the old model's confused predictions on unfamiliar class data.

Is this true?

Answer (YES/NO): NO